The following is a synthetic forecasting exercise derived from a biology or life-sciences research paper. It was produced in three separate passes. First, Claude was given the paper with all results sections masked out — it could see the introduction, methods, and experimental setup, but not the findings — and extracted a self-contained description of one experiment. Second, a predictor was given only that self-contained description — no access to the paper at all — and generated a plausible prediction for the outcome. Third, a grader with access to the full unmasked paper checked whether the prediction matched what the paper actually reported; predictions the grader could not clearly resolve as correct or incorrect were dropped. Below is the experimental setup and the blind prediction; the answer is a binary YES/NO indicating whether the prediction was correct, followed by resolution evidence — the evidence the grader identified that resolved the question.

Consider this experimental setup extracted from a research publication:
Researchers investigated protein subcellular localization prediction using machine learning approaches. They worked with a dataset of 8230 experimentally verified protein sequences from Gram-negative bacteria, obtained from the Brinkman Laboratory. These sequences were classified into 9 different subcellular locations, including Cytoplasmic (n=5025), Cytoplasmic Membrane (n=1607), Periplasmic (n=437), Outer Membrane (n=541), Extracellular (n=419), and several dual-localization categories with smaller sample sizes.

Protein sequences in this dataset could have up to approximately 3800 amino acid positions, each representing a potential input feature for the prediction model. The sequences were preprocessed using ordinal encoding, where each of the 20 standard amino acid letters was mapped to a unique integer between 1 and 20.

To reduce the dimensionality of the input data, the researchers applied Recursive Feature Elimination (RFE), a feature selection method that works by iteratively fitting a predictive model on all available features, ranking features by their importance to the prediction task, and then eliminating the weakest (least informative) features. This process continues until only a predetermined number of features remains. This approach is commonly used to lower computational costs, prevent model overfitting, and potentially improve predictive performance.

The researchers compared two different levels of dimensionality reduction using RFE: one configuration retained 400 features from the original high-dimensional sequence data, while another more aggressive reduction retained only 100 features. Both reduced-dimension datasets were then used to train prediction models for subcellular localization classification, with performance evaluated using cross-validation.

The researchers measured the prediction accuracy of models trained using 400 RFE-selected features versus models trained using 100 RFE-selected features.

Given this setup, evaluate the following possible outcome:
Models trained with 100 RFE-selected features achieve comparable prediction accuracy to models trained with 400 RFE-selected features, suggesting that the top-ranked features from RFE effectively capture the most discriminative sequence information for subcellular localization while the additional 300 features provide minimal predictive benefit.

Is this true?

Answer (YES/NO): NO